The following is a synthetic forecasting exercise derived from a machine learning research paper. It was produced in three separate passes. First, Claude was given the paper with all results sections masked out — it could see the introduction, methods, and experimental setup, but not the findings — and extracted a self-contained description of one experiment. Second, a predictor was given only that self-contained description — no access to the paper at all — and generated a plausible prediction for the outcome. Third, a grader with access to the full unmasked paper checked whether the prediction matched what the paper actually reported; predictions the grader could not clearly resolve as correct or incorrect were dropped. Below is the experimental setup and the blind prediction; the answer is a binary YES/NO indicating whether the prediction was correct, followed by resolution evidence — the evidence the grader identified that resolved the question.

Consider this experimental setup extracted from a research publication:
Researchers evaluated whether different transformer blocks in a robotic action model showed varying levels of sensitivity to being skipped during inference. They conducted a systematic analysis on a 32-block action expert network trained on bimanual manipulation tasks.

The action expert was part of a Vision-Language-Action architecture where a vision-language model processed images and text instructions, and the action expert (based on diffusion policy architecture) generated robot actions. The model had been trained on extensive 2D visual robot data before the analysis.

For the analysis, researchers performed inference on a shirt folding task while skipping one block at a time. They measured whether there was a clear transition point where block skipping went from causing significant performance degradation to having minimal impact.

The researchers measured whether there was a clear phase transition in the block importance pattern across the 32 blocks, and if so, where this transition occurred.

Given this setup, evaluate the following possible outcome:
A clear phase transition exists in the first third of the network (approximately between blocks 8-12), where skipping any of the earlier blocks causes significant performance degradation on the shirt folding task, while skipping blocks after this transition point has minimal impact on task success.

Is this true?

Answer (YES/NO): YES